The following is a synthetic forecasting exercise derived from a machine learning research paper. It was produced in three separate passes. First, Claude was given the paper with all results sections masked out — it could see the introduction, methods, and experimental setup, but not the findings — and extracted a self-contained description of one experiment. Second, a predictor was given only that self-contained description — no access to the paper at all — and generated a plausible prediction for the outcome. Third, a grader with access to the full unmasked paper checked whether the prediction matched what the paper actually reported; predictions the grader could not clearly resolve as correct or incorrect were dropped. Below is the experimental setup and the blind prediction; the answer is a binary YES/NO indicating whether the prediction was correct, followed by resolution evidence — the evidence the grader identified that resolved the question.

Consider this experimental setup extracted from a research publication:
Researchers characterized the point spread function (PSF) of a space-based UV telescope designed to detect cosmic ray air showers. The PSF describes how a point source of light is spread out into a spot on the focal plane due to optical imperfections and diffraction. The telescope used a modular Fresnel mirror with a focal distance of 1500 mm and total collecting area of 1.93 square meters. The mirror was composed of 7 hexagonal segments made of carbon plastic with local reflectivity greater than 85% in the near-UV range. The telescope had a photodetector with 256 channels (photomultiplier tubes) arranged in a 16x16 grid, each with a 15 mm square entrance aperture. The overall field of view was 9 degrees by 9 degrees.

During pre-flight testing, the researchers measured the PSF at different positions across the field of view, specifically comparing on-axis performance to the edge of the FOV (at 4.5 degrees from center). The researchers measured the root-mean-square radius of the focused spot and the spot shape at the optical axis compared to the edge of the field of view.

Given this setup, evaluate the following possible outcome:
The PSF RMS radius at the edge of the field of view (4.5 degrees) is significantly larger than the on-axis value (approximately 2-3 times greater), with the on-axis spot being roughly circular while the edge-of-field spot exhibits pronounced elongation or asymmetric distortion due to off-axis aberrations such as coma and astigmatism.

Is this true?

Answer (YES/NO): NO